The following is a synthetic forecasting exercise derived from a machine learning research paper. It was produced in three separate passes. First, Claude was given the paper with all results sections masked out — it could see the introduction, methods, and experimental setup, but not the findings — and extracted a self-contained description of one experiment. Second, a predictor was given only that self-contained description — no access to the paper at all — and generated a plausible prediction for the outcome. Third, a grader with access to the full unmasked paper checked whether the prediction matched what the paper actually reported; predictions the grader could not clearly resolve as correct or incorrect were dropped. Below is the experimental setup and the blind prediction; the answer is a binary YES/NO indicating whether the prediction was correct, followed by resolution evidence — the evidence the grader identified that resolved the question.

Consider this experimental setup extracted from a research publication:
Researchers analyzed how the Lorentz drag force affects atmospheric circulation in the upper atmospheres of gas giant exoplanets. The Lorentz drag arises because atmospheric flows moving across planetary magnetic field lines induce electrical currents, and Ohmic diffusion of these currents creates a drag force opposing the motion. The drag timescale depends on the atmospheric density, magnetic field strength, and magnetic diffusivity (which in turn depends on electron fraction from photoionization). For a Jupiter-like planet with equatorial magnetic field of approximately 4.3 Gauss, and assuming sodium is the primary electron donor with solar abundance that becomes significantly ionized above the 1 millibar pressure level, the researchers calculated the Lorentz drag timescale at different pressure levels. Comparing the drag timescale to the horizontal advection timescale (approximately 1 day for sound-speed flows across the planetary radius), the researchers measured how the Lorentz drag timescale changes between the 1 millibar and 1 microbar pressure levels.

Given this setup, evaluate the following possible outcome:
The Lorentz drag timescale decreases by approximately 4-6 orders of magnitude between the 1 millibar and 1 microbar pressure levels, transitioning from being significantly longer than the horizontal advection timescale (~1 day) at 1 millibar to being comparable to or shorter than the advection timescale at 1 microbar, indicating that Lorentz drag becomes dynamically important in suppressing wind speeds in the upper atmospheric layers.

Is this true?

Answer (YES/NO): NO